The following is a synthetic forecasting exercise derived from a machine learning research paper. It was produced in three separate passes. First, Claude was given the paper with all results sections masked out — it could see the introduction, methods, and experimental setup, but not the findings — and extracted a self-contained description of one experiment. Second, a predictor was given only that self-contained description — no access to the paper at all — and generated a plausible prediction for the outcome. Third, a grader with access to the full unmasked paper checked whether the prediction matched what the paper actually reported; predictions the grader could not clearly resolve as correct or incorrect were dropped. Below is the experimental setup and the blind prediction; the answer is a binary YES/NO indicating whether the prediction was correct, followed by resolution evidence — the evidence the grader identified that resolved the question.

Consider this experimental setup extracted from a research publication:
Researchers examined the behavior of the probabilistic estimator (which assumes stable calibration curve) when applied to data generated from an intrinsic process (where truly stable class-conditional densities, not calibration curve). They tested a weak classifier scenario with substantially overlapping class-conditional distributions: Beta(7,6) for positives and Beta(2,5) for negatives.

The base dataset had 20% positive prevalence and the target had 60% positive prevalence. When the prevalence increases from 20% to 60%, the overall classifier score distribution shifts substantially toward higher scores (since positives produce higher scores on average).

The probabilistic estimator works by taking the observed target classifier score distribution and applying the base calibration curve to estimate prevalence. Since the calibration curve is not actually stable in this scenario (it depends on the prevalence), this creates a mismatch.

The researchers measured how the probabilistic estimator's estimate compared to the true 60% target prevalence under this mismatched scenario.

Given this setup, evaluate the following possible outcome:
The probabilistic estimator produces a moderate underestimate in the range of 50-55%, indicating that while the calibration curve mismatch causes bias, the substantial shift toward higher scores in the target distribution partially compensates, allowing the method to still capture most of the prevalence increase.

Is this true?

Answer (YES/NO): NO